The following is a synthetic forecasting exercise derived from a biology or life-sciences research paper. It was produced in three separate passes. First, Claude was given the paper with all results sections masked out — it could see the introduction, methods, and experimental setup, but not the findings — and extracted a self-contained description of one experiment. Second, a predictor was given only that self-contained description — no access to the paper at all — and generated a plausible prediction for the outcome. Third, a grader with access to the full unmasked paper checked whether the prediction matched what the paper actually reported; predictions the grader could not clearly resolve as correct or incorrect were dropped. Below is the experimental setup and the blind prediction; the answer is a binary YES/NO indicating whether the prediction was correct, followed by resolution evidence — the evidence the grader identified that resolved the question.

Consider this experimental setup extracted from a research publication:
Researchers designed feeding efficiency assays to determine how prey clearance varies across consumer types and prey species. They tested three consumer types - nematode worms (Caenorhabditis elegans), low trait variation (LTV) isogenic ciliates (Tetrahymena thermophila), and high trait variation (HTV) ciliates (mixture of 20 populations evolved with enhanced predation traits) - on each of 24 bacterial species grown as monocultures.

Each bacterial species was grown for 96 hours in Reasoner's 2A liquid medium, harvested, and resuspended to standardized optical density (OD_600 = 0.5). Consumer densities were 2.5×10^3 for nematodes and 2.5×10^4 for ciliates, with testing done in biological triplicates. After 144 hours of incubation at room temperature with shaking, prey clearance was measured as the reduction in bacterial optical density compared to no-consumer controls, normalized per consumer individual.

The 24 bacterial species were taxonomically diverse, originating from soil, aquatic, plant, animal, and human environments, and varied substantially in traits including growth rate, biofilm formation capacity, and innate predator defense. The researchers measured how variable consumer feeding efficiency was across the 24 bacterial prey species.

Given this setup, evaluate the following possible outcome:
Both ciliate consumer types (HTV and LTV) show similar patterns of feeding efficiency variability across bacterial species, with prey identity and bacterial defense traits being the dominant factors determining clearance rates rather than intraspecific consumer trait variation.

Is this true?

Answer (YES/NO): NO